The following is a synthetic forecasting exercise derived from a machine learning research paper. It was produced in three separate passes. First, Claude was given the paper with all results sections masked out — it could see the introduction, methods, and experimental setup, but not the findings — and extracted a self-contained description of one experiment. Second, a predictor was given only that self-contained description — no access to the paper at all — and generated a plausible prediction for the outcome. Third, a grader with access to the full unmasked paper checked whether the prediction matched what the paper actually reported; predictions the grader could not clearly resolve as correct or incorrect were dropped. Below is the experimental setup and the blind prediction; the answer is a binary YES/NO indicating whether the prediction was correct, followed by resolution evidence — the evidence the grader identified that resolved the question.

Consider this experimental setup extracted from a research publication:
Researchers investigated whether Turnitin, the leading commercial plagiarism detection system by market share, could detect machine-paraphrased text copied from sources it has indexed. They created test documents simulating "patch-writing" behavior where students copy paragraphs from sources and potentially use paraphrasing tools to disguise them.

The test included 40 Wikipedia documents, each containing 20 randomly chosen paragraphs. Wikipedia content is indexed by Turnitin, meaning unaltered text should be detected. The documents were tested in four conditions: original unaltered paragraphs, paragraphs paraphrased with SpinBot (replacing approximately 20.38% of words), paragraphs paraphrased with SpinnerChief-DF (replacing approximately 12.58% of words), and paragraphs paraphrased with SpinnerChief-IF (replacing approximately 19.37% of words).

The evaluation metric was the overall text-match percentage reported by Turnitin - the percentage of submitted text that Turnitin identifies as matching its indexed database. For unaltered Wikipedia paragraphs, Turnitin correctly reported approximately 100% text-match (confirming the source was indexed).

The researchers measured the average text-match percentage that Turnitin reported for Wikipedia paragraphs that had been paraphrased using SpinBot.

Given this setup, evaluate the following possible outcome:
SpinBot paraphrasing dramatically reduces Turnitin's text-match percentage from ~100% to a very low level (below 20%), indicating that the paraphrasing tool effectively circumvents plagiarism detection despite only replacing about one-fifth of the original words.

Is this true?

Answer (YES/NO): NO